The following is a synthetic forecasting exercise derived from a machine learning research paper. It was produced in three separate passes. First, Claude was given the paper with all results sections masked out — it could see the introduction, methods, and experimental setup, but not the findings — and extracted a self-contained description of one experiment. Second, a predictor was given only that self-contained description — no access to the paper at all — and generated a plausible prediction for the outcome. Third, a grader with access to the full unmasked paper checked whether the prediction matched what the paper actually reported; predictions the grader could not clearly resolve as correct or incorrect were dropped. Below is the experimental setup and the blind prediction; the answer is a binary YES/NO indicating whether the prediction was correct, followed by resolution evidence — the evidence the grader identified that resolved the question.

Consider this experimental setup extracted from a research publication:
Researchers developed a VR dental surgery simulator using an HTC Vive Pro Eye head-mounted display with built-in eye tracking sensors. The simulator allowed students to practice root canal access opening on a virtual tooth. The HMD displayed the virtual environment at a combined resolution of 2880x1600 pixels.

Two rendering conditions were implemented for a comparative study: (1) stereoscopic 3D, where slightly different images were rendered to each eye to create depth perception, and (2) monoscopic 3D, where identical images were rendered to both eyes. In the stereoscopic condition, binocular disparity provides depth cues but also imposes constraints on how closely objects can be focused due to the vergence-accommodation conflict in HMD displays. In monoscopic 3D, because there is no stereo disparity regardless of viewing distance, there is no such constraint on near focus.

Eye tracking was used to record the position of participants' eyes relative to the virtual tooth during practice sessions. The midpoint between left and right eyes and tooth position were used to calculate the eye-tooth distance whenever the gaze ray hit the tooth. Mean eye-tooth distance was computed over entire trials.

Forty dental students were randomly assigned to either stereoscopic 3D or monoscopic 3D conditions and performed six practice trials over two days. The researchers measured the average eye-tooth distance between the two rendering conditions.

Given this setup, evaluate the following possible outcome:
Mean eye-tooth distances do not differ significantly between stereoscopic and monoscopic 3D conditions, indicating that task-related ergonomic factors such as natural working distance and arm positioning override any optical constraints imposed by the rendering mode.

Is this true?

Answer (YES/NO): NO